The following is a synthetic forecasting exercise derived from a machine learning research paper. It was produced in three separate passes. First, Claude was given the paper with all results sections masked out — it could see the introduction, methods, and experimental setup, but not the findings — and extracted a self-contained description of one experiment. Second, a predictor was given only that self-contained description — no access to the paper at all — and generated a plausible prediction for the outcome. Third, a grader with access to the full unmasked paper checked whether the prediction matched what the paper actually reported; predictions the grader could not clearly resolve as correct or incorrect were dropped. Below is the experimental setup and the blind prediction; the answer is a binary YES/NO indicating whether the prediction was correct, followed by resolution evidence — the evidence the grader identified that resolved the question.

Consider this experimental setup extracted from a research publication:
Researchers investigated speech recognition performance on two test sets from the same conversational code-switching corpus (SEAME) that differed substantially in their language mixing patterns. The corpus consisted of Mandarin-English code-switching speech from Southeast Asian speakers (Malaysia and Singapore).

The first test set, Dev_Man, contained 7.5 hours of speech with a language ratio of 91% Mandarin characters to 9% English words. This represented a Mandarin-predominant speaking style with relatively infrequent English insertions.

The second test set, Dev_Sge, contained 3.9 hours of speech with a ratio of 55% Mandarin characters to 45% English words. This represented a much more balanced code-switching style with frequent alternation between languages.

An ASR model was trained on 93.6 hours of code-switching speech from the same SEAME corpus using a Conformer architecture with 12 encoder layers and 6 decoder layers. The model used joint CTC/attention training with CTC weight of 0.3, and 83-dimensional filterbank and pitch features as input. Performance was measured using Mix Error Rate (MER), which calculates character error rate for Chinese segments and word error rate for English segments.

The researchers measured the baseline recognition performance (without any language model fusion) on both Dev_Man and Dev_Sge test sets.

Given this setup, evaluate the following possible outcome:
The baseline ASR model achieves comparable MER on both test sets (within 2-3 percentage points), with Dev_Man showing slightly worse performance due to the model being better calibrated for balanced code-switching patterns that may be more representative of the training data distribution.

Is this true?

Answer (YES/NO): NO